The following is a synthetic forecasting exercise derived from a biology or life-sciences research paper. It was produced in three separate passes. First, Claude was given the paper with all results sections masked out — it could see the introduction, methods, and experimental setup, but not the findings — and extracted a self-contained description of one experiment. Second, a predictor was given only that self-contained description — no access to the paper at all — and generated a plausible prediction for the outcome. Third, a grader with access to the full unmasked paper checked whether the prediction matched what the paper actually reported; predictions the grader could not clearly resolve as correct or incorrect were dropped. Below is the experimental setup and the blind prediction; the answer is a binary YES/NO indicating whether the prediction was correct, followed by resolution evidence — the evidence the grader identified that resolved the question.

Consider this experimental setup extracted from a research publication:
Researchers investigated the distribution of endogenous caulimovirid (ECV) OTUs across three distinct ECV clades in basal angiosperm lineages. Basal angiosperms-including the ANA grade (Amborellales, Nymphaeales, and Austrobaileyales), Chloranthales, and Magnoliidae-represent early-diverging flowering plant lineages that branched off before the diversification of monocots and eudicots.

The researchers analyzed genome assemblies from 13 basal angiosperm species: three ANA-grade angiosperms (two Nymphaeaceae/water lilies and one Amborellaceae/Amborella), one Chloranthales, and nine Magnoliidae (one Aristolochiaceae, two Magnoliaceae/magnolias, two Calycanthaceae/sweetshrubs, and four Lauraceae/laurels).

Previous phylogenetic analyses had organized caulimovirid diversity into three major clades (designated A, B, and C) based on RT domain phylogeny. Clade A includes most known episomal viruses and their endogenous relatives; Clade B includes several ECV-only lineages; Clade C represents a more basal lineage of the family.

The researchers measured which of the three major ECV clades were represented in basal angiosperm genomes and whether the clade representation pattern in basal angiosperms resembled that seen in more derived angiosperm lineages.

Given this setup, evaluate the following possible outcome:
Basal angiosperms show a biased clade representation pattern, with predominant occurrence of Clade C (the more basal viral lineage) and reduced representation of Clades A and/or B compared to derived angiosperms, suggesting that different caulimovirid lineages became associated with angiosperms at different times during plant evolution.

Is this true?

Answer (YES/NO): NO